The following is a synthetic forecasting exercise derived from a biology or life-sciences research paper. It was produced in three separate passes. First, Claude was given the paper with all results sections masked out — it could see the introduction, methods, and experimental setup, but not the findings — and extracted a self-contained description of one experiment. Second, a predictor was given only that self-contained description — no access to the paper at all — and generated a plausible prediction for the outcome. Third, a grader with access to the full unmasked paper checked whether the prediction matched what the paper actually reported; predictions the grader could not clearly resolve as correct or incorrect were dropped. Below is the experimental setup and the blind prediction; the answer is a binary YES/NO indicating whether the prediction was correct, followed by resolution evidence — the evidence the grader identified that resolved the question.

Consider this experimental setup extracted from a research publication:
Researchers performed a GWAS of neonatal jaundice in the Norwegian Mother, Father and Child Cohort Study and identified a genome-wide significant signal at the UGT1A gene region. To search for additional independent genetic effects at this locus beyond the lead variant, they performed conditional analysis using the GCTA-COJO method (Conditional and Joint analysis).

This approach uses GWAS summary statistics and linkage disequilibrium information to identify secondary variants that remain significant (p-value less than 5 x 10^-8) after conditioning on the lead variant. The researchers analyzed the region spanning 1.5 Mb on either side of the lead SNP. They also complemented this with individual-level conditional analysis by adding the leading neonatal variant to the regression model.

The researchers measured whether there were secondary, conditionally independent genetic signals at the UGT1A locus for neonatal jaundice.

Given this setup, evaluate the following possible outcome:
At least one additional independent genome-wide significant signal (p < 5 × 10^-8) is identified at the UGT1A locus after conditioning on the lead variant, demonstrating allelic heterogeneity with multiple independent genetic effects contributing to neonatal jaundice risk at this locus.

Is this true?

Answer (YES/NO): NO